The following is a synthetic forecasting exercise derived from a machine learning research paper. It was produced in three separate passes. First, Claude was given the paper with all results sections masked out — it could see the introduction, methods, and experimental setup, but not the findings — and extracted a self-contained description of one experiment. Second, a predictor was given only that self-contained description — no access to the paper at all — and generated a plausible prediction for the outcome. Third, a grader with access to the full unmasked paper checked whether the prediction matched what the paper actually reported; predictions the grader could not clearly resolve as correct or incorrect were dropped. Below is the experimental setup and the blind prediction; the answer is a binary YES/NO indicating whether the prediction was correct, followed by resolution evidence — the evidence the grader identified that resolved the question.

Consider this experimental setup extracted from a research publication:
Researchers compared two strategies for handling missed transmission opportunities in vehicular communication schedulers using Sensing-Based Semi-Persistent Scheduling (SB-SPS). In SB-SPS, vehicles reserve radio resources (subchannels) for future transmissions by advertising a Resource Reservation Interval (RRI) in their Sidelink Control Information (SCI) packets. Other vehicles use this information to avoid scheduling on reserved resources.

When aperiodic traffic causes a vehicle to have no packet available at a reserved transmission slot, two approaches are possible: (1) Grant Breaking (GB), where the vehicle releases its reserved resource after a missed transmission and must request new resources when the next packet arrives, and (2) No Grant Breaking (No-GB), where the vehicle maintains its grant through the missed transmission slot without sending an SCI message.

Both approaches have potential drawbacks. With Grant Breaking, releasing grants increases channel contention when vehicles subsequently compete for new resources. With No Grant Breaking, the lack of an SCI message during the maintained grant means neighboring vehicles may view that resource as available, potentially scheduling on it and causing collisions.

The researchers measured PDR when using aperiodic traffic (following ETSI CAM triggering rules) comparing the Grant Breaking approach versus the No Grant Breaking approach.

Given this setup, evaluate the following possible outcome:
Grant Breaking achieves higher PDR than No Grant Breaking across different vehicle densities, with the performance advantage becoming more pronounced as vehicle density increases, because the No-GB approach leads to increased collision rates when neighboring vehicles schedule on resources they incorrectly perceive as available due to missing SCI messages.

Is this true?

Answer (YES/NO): NO